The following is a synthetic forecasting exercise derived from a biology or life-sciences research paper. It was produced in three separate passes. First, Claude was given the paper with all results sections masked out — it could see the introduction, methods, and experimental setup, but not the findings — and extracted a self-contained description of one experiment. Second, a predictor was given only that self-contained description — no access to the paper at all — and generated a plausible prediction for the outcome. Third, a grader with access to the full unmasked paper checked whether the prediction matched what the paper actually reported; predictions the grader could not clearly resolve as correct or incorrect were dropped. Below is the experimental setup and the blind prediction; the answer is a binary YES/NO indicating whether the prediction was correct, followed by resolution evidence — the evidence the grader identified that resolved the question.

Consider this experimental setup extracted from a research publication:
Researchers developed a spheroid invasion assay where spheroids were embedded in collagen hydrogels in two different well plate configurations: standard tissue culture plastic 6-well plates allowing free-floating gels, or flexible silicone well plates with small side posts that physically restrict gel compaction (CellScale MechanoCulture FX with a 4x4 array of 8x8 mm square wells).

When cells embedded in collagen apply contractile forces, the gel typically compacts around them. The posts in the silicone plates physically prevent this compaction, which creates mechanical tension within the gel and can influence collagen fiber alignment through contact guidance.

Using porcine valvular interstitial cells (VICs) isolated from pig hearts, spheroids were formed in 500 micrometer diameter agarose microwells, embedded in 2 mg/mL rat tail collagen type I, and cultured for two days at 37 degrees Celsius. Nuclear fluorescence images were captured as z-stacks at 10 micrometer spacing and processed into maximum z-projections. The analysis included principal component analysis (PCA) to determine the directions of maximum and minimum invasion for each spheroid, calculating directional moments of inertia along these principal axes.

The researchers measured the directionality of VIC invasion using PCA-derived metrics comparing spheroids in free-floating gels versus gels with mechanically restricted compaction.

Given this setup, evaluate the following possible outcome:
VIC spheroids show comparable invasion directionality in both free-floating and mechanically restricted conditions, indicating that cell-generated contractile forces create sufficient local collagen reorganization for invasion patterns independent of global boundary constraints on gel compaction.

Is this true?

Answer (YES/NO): NO